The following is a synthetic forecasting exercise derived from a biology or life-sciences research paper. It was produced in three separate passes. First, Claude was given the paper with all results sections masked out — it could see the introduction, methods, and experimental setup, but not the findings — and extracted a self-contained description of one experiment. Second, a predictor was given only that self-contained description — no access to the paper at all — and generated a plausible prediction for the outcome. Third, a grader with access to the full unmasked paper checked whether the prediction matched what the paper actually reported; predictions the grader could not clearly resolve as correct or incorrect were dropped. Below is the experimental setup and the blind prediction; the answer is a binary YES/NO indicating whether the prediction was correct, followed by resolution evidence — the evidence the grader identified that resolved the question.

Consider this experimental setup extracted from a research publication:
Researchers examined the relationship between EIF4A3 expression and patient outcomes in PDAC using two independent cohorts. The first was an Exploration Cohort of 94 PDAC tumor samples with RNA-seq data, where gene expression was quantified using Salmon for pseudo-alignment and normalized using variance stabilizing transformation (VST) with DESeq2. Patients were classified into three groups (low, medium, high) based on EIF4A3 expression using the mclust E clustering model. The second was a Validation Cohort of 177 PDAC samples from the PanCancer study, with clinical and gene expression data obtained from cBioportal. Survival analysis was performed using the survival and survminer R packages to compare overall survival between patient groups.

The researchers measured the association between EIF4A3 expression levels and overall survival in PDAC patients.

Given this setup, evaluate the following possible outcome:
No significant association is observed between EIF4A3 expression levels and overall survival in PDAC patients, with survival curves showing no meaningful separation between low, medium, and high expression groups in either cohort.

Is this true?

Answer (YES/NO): NO